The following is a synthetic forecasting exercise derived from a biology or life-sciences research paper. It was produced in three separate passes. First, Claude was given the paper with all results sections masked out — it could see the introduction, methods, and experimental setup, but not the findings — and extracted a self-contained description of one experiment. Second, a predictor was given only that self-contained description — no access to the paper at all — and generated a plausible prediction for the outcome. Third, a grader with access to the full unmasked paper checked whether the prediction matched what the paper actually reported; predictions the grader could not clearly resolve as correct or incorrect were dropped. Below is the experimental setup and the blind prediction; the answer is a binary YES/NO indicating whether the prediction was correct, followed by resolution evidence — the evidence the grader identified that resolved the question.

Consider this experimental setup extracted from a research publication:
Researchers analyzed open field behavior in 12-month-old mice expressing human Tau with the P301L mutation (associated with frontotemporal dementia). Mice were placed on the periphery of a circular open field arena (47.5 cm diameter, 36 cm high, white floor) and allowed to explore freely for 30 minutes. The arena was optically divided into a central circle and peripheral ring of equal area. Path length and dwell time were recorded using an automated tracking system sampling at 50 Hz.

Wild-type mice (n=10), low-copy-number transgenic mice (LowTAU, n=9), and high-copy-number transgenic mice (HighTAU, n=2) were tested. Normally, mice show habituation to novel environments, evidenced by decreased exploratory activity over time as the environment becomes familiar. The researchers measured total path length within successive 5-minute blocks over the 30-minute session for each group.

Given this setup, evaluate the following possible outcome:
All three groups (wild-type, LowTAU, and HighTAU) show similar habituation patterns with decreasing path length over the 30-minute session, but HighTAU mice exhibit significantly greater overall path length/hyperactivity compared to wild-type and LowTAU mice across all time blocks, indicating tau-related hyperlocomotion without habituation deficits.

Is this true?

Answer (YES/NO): NO